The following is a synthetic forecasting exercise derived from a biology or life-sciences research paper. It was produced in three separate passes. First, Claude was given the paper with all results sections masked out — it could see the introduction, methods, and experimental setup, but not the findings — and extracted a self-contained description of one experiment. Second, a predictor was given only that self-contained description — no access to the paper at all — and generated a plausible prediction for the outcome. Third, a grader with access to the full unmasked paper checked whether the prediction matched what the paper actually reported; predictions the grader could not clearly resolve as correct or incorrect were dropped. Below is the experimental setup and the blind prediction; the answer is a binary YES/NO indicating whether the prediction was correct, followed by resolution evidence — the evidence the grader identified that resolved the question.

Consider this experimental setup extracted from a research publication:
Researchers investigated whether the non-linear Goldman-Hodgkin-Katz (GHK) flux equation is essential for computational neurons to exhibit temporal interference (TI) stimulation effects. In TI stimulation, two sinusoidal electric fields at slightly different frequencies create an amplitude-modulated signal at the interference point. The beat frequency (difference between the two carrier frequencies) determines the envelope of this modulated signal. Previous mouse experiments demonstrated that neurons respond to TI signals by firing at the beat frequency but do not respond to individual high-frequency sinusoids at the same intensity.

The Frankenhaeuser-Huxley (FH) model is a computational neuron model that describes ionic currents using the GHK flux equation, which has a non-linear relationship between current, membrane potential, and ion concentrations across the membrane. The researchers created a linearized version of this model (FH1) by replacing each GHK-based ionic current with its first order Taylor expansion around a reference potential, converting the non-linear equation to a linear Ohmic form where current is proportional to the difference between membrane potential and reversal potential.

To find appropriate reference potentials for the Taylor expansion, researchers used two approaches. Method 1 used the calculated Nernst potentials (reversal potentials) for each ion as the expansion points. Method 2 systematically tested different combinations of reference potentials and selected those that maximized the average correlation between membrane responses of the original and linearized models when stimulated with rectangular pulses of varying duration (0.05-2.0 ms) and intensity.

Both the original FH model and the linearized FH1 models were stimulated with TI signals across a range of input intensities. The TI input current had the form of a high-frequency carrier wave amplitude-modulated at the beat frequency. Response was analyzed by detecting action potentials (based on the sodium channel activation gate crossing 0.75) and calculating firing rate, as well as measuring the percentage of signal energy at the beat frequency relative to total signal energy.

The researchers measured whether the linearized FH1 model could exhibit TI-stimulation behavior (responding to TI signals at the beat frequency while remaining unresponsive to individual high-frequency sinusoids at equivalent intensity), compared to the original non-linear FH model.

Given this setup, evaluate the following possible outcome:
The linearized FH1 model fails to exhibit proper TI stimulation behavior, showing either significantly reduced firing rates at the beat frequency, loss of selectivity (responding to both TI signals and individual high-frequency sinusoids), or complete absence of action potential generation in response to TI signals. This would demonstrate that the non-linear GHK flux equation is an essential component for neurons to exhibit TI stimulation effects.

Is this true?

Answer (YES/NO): NO